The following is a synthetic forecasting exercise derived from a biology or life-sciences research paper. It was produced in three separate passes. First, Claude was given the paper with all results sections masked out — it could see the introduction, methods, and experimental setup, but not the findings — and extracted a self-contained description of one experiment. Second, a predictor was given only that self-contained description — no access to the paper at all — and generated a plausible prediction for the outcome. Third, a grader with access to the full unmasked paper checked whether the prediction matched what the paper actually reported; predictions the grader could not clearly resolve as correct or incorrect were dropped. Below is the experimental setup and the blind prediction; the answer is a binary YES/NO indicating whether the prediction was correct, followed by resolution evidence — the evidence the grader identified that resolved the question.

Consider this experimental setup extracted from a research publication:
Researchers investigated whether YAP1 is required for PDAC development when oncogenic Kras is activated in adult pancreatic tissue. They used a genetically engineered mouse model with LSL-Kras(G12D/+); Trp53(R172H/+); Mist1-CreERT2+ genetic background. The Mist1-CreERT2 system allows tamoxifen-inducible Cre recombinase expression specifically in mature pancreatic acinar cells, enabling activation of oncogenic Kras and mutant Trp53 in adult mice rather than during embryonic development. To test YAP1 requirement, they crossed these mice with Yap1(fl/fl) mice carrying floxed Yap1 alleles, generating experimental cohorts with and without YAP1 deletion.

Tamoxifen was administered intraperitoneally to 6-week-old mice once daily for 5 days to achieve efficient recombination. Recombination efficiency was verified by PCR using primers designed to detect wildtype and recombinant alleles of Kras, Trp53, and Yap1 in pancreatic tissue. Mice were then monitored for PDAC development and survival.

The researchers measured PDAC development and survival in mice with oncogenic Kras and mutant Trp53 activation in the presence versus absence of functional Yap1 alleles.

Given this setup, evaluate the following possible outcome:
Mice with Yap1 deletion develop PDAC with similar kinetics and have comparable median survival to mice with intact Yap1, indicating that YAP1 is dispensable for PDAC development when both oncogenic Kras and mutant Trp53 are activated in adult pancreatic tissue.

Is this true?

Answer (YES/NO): NO